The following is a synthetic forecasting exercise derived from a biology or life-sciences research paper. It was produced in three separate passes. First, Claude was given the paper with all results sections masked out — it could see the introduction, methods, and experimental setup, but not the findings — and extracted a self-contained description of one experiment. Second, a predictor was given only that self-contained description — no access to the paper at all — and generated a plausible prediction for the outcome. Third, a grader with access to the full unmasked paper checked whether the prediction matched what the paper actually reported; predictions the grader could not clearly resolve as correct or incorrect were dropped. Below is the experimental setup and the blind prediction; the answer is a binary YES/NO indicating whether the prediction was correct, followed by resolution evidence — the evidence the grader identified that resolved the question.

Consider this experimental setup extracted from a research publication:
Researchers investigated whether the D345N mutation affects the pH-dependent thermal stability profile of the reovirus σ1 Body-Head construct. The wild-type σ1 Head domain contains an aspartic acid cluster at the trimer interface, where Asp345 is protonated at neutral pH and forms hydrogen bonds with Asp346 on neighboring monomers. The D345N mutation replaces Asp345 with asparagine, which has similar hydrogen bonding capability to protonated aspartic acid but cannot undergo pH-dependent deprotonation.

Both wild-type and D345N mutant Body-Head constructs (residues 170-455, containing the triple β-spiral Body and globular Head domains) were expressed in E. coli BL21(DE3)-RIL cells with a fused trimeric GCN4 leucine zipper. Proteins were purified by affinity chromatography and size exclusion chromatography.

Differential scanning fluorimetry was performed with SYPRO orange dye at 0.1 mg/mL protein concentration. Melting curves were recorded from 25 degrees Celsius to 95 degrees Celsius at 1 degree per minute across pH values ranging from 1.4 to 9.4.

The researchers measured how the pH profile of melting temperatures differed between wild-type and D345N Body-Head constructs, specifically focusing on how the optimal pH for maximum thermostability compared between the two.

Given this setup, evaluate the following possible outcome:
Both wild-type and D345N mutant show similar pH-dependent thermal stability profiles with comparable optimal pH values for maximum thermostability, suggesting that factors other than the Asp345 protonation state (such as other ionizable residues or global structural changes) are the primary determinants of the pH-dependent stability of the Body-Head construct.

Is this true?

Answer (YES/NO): NO